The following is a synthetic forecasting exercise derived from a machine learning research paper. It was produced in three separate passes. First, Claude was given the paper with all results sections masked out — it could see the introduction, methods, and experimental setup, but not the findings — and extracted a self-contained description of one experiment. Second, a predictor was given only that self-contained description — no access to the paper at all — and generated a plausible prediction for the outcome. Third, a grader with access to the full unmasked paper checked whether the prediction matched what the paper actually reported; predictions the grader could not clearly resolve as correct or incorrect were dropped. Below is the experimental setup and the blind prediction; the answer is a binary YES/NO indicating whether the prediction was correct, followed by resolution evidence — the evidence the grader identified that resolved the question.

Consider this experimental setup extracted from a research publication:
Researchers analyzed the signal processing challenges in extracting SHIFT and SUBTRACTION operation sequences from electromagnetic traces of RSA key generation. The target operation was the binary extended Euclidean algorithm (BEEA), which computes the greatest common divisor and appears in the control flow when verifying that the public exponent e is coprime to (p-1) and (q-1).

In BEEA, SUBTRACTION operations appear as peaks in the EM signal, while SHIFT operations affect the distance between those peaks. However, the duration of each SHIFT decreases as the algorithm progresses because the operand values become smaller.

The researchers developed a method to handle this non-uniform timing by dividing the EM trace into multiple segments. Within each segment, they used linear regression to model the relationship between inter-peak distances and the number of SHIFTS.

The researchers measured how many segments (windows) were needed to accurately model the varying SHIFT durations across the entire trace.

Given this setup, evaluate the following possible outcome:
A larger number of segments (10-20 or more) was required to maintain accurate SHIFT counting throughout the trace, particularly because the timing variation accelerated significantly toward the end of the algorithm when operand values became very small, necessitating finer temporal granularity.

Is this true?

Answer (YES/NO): YES